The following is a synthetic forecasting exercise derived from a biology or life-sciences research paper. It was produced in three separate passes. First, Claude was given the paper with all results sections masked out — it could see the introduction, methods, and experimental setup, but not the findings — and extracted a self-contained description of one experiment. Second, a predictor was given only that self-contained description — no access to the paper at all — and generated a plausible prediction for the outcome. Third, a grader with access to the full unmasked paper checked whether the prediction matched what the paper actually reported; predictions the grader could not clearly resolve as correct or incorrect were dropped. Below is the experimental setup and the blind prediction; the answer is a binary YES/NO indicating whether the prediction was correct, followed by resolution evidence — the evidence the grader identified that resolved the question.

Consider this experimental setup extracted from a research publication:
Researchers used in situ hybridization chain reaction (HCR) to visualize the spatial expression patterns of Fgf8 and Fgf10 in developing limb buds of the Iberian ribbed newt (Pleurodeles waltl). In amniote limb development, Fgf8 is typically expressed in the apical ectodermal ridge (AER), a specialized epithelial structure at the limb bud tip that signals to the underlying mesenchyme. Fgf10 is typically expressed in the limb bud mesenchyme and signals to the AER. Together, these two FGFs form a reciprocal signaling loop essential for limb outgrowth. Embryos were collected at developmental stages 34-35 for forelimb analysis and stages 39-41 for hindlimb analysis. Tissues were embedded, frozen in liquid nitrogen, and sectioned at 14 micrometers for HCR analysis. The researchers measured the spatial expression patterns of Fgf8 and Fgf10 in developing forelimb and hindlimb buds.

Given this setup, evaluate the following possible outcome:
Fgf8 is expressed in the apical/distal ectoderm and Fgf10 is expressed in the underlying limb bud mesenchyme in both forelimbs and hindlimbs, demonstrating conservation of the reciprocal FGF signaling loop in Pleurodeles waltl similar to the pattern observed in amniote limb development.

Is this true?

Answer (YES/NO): NO